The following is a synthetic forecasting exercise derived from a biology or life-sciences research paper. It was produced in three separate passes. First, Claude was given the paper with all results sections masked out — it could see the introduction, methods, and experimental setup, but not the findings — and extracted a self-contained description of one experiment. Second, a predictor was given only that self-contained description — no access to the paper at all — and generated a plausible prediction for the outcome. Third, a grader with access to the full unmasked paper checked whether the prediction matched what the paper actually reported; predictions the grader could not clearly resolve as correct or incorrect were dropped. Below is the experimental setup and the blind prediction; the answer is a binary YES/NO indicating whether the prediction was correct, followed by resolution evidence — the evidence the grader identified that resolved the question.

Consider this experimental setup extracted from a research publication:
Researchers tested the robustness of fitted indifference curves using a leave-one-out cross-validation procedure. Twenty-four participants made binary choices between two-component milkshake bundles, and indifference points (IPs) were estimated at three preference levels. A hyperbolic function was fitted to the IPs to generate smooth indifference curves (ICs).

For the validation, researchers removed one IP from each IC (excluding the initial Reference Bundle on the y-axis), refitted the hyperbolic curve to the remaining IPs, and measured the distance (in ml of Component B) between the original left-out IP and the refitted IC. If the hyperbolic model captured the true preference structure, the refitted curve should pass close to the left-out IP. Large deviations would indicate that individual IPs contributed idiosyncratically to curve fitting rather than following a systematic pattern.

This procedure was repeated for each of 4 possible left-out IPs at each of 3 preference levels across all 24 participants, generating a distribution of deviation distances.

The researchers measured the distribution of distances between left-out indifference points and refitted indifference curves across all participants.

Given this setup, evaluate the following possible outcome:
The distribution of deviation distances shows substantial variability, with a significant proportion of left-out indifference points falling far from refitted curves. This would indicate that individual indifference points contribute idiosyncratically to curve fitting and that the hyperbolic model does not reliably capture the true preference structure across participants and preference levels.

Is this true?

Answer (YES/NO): NO